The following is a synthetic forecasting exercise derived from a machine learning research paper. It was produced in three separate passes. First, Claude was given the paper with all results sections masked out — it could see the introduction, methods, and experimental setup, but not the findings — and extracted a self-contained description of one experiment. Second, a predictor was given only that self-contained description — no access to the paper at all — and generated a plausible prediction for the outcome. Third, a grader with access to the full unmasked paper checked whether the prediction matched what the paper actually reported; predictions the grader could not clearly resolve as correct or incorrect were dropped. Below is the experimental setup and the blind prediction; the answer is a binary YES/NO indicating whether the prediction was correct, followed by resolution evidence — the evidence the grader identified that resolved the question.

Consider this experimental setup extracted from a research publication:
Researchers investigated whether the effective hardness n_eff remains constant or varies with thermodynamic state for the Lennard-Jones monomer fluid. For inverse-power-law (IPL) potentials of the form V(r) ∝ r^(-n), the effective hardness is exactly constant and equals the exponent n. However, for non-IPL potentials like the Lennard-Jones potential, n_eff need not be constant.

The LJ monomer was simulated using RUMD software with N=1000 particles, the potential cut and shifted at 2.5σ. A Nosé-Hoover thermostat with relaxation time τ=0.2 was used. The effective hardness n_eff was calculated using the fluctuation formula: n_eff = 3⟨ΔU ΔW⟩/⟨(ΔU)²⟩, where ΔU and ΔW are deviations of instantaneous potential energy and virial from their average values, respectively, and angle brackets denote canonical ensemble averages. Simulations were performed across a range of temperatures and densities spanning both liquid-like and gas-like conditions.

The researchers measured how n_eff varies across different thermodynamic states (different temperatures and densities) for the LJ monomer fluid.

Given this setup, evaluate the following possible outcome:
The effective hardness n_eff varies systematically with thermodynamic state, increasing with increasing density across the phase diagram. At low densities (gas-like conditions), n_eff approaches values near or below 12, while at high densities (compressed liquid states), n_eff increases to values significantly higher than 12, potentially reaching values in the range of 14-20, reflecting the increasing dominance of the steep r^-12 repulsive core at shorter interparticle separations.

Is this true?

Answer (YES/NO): NO